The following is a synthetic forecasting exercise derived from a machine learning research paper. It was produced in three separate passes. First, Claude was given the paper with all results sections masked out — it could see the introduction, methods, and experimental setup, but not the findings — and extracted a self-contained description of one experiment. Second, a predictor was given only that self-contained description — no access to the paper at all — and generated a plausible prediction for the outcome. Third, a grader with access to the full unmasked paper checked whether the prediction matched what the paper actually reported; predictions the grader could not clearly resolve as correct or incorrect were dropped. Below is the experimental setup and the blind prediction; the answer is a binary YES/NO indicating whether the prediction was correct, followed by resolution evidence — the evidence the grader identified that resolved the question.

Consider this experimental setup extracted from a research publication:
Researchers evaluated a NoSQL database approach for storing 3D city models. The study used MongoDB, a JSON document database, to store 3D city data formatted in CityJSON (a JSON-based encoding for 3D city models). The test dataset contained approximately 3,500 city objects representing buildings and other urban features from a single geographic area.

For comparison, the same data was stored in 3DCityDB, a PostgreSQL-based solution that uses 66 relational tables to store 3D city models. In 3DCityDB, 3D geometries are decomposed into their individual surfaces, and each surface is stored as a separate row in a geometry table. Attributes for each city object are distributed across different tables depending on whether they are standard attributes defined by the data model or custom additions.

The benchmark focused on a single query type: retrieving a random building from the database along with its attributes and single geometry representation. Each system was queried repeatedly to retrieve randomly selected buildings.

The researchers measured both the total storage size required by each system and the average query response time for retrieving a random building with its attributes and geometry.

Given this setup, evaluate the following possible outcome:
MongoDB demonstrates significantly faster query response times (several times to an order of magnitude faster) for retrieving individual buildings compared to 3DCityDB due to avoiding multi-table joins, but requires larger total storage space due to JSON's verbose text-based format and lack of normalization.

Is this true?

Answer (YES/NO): NO